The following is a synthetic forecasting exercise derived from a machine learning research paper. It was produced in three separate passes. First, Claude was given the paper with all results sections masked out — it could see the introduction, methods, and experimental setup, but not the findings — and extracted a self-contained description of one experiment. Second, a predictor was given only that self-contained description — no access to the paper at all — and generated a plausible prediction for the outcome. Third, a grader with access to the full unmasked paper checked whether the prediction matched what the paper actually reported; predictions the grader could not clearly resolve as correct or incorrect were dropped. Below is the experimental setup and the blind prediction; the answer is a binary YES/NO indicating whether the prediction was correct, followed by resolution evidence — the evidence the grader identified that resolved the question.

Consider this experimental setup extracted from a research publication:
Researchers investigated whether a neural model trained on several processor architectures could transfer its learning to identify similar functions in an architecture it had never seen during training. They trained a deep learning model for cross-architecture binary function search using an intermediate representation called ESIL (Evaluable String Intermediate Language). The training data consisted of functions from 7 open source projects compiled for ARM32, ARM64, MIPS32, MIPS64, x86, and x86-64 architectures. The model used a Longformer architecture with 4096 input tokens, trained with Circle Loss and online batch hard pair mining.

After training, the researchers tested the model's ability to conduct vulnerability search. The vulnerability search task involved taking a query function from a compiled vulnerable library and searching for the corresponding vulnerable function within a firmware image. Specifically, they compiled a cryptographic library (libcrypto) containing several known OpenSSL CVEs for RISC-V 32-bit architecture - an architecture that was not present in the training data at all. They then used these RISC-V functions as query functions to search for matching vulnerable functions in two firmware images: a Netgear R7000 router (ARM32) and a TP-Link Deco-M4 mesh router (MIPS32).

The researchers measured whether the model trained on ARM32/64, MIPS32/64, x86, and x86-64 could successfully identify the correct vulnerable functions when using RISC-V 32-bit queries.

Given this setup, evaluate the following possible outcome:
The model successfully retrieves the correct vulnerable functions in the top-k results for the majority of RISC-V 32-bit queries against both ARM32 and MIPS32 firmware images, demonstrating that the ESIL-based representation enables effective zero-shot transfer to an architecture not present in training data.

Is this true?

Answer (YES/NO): NO